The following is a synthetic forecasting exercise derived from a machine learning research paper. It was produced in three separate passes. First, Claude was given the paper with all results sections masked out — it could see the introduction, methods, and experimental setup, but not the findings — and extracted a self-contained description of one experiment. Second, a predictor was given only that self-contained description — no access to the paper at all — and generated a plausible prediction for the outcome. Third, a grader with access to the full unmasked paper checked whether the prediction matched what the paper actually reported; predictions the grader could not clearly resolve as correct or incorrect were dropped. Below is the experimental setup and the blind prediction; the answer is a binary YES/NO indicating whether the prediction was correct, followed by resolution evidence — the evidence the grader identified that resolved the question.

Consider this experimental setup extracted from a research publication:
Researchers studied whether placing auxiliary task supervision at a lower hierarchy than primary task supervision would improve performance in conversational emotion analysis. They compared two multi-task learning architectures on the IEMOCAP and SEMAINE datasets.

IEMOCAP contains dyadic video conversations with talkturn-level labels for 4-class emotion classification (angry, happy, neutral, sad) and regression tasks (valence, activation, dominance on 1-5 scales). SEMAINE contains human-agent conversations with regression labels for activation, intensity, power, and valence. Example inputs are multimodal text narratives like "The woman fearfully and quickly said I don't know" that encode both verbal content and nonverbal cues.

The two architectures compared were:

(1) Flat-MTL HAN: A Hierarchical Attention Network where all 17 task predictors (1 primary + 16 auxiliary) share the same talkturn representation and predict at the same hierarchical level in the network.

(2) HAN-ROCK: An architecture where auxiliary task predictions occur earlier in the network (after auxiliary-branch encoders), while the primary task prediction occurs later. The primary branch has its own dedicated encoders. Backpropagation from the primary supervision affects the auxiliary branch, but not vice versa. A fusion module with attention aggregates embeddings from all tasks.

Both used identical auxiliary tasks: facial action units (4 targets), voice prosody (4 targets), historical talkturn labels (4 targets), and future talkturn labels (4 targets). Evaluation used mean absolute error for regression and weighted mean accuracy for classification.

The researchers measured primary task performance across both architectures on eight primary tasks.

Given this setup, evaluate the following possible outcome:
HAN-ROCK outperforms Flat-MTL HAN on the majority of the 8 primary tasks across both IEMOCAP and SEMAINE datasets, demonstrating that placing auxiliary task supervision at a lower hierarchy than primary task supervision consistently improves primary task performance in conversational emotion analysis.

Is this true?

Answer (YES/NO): NO